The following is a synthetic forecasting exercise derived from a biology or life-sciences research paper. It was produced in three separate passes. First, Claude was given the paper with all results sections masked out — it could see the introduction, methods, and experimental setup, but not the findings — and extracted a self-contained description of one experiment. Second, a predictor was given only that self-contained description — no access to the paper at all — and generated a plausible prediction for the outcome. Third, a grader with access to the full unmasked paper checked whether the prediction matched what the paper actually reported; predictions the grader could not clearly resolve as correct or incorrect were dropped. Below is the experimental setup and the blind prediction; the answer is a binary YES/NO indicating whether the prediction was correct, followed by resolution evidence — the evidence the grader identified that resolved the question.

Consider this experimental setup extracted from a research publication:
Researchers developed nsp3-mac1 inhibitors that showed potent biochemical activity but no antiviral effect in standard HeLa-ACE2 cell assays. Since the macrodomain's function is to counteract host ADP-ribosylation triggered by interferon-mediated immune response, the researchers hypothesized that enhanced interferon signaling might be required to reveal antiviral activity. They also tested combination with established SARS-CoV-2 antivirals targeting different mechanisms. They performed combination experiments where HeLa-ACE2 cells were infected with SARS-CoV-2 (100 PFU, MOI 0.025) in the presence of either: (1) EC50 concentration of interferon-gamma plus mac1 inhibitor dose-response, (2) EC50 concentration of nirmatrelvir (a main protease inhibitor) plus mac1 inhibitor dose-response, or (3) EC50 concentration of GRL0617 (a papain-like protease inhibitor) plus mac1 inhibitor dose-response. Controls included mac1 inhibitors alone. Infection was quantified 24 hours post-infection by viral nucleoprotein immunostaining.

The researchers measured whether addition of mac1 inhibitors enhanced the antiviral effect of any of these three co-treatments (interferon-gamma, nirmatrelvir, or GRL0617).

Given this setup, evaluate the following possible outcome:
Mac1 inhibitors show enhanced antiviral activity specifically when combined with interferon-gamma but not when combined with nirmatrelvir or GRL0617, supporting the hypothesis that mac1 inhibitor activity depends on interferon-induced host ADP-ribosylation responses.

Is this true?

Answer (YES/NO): NO